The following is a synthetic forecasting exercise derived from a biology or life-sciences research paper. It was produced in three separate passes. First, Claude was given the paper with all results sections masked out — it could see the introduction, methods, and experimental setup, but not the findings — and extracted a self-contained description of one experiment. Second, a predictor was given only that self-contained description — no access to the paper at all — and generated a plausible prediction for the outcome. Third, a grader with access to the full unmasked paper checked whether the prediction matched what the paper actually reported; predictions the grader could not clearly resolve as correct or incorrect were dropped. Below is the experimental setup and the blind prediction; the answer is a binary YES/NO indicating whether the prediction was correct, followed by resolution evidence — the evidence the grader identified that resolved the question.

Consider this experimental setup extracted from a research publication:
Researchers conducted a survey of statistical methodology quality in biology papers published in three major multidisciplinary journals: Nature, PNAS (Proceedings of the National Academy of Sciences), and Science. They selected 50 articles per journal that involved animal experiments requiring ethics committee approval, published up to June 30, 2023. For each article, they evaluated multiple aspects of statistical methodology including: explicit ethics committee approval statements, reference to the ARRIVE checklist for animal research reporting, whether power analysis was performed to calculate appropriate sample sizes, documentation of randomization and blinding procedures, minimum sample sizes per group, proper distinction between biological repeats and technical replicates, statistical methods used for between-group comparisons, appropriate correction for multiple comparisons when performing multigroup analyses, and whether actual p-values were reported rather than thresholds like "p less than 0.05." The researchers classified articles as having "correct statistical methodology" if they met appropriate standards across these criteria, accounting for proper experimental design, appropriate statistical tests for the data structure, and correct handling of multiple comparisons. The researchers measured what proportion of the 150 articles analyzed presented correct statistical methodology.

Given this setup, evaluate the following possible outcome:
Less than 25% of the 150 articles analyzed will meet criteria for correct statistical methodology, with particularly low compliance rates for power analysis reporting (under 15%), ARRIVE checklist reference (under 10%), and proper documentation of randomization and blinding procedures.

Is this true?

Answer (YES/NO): YES